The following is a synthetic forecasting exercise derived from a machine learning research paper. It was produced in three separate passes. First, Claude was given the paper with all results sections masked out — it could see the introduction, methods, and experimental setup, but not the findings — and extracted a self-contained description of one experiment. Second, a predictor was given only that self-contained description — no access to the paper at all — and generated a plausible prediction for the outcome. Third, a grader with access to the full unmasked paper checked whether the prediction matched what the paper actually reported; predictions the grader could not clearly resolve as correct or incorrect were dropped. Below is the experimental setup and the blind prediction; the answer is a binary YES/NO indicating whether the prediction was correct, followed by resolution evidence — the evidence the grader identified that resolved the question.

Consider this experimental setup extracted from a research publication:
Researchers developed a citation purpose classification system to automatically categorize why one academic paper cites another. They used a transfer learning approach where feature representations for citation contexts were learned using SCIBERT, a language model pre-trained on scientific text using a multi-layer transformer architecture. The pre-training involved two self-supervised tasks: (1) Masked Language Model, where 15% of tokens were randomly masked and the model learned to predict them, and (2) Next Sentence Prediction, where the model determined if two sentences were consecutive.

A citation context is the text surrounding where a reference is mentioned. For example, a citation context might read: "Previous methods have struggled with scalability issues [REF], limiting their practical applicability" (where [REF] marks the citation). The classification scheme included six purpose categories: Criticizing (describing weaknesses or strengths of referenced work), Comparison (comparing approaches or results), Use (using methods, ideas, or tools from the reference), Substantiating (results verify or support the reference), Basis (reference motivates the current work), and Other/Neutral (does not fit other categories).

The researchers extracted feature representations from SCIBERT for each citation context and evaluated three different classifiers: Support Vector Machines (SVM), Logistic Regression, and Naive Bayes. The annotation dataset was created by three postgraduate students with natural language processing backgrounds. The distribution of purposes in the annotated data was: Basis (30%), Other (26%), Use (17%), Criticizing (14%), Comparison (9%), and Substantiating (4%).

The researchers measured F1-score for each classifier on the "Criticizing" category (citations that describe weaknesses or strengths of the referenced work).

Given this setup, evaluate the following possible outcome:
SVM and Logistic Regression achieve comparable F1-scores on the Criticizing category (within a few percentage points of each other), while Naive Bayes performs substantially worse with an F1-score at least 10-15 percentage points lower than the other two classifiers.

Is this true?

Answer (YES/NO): NO